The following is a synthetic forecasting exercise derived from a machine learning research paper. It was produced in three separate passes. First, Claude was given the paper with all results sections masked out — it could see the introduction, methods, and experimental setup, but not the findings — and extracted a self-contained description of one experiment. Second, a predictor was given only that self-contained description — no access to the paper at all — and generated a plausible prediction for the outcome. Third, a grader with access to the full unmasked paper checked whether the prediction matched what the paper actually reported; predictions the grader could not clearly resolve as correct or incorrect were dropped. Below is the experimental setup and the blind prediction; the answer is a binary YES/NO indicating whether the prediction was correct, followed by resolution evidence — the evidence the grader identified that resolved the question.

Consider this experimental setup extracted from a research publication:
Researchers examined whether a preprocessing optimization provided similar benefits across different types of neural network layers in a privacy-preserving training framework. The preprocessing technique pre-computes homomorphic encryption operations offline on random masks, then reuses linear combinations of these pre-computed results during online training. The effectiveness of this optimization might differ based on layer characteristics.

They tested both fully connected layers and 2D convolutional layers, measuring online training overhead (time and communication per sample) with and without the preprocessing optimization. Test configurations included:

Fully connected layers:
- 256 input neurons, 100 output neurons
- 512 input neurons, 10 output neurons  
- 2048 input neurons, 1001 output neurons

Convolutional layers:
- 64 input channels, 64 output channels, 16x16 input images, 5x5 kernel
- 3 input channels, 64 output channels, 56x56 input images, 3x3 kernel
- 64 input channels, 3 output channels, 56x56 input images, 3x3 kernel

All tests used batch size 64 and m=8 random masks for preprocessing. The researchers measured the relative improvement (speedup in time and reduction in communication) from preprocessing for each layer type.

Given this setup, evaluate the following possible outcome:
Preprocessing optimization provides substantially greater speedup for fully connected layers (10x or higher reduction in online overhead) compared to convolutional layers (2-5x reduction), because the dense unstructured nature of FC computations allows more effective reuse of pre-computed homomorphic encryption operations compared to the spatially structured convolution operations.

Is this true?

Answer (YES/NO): NO